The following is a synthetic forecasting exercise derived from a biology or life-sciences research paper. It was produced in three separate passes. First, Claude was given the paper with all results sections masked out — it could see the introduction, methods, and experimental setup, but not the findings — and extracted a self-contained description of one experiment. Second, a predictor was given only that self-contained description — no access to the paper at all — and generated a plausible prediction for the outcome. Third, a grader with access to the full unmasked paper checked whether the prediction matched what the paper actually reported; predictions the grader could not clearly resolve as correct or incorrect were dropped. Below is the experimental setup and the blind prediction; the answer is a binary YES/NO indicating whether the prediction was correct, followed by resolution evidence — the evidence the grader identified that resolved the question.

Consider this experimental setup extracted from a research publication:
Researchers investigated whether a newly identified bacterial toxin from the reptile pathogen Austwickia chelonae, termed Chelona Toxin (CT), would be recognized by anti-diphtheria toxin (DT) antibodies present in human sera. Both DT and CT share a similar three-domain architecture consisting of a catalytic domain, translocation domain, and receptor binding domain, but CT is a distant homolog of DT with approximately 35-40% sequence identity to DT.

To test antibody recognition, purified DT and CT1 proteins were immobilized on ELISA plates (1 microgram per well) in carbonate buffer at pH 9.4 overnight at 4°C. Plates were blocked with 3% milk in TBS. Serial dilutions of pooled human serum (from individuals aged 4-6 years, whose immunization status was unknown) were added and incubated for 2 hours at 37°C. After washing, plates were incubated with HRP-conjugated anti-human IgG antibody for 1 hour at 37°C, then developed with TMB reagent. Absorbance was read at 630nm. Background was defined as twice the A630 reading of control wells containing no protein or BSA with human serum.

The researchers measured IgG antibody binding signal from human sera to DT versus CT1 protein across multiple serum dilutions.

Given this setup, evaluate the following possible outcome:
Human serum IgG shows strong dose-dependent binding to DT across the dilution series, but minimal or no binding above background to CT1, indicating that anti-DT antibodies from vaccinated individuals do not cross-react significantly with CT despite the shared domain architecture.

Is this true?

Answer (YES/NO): YES